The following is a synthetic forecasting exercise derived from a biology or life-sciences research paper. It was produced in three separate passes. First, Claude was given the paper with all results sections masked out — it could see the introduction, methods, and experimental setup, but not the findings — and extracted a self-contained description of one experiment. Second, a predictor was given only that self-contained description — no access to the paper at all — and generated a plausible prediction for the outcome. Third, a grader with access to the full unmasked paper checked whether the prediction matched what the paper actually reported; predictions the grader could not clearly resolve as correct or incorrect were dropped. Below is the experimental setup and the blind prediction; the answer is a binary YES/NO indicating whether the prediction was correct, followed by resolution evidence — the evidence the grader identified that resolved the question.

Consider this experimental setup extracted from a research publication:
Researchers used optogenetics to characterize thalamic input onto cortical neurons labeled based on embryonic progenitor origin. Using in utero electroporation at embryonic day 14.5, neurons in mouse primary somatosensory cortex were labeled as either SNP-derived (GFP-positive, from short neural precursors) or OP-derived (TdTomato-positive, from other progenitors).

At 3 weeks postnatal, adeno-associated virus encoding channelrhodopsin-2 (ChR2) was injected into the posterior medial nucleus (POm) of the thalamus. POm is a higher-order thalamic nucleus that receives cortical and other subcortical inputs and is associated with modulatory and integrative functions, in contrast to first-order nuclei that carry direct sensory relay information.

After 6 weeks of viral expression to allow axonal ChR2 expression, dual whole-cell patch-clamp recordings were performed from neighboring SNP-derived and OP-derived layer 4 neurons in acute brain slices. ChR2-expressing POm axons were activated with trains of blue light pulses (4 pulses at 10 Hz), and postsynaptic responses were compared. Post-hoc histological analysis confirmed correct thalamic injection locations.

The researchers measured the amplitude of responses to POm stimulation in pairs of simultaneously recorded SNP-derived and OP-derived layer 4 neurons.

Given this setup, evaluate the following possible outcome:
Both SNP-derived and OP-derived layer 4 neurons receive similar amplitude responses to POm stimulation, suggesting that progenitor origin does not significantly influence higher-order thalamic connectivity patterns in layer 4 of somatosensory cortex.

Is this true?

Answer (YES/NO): NO